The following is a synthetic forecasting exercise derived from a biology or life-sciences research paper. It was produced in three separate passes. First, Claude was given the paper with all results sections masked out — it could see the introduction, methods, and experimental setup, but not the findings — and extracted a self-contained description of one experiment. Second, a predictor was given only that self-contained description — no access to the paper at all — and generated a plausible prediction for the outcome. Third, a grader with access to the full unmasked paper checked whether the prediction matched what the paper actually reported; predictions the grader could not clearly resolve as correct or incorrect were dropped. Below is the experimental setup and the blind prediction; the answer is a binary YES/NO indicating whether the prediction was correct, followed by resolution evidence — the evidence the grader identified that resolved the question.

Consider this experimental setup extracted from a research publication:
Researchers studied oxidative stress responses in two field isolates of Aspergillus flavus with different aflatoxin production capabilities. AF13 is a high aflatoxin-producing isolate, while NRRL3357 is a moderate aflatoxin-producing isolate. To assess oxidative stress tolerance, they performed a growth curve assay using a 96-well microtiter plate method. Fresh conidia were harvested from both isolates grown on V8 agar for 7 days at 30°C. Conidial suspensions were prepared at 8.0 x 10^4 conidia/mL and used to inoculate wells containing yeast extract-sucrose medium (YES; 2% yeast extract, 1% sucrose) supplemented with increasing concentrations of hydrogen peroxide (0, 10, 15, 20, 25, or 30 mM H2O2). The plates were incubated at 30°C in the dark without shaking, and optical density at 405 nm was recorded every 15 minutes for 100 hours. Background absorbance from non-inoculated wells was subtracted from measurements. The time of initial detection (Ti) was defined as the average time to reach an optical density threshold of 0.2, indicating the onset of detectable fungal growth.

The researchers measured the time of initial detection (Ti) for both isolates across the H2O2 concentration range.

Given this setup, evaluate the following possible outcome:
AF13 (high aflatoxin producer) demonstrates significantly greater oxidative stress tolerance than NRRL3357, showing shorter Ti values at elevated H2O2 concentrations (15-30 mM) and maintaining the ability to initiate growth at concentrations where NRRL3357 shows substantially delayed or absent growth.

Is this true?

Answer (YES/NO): YES